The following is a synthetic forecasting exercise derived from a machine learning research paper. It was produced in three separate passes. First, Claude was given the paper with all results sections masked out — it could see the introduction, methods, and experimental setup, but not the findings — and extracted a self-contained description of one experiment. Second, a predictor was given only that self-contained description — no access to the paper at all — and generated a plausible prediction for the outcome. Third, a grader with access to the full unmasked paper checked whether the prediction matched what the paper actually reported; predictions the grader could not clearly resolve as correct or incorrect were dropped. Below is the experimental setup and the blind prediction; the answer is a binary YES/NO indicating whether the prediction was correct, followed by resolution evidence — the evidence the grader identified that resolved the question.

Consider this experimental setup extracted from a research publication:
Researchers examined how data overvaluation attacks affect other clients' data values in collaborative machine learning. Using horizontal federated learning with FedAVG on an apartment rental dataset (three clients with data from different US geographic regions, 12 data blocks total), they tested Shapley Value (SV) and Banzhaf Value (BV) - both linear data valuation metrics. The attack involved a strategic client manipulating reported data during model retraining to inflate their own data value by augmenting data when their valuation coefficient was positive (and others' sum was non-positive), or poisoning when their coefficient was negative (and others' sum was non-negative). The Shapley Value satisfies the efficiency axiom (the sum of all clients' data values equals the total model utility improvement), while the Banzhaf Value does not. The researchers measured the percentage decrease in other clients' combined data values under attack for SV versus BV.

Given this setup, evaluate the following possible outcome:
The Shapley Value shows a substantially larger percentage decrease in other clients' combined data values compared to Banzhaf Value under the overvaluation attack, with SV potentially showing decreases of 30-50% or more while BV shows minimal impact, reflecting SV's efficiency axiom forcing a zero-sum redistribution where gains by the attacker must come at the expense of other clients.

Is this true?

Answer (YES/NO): NO